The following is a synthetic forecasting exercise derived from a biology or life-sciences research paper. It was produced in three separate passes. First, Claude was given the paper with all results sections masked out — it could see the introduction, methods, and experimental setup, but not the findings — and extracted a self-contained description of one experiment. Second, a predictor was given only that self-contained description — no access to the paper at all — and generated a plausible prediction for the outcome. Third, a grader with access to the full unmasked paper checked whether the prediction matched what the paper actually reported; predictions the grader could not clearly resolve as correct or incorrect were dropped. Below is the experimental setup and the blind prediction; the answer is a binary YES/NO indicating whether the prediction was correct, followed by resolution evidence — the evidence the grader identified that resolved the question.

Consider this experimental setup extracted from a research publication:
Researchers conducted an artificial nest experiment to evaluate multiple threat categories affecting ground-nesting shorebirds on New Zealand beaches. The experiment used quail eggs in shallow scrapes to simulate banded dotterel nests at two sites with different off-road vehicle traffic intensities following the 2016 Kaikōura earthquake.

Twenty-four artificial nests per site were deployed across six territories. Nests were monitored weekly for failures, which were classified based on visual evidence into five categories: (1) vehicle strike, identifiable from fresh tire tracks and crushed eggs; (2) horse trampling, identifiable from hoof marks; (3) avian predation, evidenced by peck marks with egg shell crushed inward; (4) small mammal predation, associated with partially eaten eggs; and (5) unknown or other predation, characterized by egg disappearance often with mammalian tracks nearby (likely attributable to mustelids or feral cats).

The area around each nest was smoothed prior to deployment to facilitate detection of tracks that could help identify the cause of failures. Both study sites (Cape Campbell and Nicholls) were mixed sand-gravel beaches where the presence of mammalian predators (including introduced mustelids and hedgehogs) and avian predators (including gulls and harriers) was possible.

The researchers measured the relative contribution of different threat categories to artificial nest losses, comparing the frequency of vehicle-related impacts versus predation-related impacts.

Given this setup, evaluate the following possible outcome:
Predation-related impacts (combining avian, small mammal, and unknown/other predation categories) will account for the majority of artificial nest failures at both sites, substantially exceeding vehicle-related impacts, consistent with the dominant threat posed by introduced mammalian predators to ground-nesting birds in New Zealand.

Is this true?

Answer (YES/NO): NO